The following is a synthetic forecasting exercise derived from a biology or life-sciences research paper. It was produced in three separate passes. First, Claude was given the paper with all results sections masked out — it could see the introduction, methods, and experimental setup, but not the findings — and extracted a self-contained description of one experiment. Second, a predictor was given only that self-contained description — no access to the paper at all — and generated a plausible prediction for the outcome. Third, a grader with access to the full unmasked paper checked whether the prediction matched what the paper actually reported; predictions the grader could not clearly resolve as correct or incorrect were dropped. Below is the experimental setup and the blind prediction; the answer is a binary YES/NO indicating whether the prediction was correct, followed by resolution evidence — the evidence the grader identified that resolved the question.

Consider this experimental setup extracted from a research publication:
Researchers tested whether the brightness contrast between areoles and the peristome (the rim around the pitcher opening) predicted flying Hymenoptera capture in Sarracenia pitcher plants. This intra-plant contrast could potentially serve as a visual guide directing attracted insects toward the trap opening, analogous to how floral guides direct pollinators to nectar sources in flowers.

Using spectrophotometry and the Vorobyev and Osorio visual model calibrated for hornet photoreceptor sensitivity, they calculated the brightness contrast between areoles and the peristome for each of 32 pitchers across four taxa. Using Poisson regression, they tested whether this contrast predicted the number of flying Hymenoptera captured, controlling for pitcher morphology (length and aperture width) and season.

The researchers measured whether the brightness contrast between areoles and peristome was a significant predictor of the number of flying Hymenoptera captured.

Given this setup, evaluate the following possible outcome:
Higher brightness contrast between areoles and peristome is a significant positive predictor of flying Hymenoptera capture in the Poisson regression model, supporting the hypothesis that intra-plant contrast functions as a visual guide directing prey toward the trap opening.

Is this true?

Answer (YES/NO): NO